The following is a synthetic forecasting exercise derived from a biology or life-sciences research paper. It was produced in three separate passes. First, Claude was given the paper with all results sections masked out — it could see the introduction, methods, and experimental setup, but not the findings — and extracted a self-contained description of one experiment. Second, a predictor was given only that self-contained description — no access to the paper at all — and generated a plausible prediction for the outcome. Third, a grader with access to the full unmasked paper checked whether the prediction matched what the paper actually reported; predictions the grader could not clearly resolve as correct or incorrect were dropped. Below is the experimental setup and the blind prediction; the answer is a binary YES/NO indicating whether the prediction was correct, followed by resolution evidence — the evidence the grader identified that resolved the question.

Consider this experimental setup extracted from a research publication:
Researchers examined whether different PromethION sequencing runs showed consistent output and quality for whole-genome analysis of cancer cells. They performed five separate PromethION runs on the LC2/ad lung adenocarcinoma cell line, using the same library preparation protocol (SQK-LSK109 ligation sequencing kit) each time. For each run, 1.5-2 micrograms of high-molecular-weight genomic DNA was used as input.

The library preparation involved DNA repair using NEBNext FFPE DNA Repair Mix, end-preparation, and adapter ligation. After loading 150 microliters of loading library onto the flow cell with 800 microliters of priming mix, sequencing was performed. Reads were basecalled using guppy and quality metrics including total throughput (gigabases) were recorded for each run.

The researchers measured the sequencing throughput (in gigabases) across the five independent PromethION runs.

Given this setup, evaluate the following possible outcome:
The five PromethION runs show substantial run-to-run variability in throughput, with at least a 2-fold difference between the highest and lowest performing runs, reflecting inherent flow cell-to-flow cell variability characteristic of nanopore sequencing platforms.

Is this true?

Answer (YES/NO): YES